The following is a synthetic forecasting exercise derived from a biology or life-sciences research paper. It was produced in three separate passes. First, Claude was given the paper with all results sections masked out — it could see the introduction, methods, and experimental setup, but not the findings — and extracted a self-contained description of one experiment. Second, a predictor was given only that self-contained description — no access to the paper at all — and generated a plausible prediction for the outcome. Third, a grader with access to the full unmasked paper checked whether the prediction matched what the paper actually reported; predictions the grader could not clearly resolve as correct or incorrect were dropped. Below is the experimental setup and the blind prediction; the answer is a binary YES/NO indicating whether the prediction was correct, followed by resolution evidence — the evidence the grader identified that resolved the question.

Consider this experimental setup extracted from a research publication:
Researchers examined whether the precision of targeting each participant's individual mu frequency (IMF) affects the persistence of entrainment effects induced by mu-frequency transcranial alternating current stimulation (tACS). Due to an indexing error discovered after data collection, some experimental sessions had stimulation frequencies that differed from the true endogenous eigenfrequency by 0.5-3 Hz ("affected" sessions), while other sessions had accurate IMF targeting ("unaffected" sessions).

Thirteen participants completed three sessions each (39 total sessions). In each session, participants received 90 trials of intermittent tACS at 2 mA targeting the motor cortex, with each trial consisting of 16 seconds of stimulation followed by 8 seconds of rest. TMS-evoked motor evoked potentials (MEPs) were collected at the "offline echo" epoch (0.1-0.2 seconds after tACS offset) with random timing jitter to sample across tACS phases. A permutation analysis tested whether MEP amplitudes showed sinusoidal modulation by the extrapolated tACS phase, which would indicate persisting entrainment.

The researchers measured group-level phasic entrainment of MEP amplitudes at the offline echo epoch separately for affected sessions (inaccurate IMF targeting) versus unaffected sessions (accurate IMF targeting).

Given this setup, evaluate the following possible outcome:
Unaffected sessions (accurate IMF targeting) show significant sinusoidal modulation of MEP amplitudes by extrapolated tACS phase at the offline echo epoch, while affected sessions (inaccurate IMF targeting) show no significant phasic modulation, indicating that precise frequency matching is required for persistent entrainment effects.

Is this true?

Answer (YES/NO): NO